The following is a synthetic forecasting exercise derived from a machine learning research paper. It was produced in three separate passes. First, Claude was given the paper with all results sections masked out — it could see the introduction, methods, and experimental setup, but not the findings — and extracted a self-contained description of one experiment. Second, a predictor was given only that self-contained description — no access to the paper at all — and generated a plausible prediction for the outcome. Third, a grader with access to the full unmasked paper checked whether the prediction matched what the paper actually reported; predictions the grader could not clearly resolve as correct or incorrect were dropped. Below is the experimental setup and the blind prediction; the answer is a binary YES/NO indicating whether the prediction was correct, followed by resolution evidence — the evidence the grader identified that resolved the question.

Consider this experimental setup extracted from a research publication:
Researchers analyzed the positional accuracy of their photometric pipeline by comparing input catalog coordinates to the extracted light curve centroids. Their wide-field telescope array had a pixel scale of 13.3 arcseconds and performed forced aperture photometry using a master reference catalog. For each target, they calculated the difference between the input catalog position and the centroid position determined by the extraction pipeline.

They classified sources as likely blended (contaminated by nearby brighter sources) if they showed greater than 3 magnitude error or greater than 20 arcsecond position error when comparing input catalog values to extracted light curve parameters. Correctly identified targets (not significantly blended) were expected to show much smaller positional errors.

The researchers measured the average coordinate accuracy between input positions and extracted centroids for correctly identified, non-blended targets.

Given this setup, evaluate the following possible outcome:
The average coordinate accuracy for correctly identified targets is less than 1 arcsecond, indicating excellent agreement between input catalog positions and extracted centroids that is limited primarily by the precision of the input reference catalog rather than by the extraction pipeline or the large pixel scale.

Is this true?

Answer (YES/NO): NO